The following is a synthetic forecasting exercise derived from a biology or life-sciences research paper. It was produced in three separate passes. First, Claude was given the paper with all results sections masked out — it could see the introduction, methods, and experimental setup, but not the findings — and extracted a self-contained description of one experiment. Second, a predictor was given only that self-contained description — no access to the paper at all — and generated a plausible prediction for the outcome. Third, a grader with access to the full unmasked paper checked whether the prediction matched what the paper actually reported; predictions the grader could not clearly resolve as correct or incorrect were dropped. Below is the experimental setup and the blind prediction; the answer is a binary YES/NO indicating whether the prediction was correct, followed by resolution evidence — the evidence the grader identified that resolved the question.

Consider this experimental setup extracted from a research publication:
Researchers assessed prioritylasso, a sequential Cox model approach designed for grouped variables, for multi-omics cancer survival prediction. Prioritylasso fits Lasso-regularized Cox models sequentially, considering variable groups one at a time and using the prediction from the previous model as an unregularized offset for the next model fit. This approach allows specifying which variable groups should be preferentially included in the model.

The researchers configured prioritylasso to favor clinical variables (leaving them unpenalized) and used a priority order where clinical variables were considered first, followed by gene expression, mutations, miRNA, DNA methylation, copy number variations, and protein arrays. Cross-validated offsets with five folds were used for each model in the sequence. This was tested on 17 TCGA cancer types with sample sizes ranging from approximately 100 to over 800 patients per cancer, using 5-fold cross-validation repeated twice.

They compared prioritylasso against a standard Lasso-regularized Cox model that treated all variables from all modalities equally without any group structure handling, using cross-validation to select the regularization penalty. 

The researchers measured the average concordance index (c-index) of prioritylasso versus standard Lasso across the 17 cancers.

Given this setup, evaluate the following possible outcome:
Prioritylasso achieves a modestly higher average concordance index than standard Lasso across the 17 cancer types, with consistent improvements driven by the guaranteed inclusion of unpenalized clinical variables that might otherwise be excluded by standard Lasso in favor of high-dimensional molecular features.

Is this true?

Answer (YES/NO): YES